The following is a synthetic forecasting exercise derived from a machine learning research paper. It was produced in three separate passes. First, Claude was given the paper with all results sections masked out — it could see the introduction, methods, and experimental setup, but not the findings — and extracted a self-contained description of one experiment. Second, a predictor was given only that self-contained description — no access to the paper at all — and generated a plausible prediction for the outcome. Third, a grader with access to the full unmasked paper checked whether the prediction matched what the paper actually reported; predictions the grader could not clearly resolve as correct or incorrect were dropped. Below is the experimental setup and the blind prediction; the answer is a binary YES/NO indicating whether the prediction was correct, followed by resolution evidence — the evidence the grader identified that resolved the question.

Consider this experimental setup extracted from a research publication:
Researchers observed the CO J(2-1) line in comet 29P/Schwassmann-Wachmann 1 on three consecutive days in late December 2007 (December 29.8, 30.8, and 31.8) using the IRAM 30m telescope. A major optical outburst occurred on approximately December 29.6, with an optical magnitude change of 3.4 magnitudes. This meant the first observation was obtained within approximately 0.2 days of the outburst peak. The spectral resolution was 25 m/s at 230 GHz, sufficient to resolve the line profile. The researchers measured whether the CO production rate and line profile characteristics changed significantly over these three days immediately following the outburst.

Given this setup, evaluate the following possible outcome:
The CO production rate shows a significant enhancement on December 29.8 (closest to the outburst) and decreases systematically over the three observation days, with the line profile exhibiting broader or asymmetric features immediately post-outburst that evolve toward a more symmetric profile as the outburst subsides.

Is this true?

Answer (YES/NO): NO